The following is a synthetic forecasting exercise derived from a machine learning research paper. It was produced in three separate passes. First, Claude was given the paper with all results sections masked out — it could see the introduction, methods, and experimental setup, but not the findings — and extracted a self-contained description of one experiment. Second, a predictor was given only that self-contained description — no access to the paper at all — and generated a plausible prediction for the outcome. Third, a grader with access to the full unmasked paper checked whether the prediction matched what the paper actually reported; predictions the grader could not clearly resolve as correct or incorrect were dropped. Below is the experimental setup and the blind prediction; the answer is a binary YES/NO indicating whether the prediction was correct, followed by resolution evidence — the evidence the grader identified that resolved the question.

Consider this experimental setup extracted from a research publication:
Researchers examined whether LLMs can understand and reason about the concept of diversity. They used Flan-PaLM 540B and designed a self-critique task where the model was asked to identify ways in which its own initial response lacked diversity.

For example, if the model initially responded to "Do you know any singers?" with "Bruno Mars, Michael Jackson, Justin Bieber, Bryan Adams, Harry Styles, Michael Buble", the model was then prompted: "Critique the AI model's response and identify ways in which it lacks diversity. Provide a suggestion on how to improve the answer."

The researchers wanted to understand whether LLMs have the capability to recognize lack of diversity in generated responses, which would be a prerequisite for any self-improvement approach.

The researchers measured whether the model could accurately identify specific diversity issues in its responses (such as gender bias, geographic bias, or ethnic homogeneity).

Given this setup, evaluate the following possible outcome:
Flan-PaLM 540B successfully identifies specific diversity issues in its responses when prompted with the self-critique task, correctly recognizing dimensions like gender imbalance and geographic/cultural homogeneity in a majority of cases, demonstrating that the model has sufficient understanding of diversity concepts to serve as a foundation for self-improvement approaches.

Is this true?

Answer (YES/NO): YES